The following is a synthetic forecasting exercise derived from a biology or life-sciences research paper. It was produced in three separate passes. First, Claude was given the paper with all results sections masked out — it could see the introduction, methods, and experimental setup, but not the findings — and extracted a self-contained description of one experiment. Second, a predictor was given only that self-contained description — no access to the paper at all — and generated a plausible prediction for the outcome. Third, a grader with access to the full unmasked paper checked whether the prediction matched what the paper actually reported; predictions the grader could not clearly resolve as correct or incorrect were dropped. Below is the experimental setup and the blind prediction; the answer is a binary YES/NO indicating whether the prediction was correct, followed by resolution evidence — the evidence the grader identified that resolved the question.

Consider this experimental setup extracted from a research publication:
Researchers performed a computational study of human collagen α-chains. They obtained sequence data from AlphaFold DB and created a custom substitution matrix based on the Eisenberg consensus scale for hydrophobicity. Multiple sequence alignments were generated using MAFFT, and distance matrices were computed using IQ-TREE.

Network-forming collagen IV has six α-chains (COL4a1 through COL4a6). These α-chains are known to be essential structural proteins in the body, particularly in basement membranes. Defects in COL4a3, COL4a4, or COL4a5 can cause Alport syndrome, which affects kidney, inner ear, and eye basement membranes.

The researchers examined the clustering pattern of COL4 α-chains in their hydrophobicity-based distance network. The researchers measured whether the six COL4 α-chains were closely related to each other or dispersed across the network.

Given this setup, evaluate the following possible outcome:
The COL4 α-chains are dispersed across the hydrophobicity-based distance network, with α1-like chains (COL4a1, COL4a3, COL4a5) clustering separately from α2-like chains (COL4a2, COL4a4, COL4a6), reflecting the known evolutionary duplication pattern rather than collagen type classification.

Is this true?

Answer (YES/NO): NO